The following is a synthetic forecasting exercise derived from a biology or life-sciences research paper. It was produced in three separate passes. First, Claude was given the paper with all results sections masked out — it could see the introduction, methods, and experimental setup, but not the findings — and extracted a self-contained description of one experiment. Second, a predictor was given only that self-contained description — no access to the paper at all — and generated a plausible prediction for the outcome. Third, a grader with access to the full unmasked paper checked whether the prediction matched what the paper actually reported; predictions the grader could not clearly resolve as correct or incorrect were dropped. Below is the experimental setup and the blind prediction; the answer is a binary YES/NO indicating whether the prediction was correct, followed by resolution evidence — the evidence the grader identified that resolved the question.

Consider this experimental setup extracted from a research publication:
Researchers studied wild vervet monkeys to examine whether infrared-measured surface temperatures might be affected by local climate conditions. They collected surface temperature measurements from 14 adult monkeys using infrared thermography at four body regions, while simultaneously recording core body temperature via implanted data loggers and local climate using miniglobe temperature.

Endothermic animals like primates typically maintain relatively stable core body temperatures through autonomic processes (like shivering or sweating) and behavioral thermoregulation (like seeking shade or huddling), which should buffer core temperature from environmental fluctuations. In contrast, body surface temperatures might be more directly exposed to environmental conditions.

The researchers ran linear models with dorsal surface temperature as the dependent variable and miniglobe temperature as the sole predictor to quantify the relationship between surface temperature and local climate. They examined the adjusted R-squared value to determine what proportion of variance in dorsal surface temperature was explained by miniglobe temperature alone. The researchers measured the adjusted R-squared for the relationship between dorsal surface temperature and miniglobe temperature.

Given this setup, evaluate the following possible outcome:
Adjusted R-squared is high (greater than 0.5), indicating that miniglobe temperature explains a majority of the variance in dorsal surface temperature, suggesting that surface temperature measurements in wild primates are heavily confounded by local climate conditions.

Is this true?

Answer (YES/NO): YES